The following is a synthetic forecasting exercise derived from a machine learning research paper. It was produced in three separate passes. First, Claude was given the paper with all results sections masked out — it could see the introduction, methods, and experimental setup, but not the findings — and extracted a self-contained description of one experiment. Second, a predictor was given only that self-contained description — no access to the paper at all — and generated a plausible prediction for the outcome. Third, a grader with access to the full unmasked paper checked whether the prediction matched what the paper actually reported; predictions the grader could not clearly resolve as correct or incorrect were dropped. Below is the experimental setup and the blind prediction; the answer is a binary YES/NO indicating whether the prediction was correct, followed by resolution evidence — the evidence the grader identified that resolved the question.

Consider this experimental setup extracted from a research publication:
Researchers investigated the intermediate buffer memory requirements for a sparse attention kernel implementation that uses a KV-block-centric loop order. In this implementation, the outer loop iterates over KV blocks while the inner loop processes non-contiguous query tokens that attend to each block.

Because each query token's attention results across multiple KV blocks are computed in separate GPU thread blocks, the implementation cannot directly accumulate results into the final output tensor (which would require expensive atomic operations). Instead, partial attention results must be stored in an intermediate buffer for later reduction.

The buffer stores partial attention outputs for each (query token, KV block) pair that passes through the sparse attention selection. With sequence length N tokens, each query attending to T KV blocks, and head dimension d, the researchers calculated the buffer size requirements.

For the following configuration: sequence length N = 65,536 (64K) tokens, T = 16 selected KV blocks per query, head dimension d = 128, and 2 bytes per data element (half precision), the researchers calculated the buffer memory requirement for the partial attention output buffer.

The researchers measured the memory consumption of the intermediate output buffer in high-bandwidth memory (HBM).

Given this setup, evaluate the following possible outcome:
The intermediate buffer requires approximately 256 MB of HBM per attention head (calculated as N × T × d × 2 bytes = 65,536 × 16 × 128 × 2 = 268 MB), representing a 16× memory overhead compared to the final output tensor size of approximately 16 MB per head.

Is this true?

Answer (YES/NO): NO